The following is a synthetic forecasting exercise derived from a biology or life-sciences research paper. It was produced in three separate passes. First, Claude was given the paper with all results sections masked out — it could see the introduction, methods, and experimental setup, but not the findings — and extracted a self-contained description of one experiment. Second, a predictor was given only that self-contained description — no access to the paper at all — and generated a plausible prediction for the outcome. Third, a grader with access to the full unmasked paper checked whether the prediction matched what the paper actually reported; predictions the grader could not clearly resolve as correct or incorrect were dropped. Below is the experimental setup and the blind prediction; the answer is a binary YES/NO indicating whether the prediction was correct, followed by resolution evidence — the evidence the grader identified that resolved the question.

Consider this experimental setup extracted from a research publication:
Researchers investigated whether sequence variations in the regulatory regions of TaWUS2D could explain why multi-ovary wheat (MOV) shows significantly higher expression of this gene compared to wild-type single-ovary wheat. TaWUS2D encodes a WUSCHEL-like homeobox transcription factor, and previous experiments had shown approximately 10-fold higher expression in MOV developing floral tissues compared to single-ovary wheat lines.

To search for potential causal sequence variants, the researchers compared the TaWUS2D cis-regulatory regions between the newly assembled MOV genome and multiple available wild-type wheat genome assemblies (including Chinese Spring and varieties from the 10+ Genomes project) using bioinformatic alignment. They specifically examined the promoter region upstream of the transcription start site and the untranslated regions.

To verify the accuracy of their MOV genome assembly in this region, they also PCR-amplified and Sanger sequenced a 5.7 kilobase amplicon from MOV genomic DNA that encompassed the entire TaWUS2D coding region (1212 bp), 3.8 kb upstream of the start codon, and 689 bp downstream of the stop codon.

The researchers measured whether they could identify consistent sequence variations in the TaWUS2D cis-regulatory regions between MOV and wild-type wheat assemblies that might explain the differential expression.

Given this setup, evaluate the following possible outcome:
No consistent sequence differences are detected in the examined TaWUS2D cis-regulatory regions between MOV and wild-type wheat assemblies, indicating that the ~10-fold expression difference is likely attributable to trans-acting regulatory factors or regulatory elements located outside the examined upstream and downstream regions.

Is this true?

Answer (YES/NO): YES